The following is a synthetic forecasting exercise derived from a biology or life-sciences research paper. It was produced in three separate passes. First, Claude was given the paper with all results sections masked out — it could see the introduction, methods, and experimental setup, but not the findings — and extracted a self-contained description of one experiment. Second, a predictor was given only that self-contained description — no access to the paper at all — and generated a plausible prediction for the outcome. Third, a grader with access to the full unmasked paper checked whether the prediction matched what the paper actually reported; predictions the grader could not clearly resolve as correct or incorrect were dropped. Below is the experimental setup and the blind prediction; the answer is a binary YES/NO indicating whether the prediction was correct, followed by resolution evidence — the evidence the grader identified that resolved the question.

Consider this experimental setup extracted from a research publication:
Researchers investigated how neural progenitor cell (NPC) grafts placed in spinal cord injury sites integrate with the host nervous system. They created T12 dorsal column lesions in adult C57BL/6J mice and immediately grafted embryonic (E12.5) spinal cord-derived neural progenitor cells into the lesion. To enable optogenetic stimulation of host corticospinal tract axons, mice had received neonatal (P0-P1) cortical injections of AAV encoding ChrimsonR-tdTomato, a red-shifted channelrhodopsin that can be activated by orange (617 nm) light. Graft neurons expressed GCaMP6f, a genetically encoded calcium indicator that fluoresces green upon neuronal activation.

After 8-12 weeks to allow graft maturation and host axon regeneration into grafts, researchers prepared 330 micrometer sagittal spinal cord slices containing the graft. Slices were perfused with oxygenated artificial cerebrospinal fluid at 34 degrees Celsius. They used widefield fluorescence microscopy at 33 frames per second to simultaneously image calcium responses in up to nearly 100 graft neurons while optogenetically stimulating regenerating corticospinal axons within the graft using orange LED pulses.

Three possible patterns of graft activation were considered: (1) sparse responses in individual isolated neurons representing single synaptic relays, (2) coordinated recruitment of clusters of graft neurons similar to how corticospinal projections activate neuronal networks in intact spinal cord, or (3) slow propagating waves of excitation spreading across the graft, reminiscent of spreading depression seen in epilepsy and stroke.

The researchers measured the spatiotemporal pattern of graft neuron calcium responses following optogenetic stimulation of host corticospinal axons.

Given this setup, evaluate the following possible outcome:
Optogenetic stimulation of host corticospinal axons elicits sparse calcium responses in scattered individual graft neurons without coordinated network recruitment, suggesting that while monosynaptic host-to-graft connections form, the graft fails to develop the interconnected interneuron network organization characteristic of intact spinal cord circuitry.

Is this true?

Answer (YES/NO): NO